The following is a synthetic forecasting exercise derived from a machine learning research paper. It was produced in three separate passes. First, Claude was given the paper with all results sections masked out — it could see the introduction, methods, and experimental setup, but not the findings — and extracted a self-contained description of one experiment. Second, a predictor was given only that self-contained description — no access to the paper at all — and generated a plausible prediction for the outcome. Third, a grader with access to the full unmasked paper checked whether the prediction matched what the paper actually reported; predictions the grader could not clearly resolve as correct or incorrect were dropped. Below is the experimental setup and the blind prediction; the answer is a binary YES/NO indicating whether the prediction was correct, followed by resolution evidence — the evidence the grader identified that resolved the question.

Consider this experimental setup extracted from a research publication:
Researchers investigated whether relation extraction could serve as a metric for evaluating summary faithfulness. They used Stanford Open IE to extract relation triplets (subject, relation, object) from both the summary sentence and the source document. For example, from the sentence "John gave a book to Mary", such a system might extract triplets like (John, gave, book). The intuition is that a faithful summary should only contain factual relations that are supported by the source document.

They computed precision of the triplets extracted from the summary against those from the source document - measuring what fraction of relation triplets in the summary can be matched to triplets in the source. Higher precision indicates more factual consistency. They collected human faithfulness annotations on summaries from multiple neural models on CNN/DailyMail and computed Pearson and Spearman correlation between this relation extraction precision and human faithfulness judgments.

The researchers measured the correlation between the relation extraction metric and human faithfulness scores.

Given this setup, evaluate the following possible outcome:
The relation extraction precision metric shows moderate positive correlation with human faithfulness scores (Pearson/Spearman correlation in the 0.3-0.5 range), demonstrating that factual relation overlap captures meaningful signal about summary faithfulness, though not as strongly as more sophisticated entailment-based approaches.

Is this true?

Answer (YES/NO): NO